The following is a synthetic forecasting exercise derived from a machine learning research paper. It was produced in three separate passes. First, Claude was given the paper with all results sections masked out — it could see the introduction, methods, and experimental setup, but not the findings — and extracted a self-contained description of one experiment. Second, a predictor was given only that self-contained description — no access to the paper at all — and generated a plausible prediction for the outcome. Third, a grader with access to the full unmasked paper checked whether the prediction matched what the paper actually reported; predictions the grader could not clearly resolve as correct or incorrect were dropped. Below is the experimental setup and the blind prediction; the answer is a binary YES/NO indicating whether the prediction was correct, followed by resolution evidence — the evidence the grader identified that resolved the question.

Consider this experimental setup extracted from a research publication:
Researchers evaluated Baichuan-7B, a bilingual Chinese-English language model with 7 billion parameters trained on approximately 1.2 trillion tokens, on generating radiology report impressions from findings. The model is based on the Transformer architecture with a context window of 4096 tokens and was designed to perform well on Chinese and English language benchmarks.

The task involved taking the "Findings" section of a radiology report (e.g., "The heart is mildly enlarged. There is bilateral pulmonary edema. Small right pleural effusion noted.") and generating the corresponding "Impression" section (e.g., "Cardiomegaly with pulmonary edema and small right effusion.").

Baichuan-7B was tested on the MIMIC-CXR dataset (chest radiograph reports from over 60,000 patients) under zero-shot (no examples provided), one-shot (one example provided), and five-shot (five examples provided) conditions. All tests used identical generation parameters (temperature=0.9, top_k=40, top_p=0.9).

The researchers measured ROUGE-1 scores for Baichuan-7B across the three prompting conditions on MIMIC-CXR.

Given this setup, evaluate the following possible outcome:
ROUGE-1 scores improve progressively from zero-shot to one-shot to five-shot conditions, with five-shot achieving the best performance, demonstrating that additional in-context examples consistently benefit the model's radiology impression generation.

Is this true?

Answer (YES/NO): YES